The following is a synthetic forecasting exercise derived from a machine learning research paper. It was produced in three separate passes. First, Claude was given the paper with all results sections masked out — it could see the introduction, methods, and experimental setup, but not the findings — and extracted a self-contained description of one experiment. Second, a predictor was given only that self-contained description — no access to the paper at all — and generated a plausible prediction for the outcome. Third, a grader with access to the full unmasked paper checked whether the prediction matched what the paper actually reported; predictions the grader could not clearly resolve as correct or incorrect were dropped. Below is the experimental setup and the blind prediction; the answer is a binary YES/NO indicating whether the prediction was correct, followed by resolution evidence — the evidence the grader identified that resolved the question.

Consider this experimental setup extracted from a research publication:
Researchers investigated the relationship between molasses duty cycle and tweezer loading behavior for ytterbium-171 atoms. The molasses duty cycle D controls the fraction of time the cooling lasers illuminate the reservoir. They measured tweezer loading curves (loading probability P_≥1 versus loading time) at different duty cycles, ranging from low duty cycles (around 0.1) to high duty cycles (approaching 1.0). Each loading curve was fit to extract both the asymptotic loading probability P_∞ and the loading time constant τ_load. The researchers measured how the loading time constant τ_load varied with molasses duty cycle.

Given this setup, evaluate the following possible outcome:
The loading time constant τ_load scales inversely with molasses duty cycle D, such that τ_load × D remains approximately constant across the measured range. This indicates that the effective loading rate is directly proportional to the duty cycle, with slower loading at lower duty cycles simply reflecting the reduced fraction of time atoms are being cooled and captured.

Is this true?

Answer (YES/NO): NO